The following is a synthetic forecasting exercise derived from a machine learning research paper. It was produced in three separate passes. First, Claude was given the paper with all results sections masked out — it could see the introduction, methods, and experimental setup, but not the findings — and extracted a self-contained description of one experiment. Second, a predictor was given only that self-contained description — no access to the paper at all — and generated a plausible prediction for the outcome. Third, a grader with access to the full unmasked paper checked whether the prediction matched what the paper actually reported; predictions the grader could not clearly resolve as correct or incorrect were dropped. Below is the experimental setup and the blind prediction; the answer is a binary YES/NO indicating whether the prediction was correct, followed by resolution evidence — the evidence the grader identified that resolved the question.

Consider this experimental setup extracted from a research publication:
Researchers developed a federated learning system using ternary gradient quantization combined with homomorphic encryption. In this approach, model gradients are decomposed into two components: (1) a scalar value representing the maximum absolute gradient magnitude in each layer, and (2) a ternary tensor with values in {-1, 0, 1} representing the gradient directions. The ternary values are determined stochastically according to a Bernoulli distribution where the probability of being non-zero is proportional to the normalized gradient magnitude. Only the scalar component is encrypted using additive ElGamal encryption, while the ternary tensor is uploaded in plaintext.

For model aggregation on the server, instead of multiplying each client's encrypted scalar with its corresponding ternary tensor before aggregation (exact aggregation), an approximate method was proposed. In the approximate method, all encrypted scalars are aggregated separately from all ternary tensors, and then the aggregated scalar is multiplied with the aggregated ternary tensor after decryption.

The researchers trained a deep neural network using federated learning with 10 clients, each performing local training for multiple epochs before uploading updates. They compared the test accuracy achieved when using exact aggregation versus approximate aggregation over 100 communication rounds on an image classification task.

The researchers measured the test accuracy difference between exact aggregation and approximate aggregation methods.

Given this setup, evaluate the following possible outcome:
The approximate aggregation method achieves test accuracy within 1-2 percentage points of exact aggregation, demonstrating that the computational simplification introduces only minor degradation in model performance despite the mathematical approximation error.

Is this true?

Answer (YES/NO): YES